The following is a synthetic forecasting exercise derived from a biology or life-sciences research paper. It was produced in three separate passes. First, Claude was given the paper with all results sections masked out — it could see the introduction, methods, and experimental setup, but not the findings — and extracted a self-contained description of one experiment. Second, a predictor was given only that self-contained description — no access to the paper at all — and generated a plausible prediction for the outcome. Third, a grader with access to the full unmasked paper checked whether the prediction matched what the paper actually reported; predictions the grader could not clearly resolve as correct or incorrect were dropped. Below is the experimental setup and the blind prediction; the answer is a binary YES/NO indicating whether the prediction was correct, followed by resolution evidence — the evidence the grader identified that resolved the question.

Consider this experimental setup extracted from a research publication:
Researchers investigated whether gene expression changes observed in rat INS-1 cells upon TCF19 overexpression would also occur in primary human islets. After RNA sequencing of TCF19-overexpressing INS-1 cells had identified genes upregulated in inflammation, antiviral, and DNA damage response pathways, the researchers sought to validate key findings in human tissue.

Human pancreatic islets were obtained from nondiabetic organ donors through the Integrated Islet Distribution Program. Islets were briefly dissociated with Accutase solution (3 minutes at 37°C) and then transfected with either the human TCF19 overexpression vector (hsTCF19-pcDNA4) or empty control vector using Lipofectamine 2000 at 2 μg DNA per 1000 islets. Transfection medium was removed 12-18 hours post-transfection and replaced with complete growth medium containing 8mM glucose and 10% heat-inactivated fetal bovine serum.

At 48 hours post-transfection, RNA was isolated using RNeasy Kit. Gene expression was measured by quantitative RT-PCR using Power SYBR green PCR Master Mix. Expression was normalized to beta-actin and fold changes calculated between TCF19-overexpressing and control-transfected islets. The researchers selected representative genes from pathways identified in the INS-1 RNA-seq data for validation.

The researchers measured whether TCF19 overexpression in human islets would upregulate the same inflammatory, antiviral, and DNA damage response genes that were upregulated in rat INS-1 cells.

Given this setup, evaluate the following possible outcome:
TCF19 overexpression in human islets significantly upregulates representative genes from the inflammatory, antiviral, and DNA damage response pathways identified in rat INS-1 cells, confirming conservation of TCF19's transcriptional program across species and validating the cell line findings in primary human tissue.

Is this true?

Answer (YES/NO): YES